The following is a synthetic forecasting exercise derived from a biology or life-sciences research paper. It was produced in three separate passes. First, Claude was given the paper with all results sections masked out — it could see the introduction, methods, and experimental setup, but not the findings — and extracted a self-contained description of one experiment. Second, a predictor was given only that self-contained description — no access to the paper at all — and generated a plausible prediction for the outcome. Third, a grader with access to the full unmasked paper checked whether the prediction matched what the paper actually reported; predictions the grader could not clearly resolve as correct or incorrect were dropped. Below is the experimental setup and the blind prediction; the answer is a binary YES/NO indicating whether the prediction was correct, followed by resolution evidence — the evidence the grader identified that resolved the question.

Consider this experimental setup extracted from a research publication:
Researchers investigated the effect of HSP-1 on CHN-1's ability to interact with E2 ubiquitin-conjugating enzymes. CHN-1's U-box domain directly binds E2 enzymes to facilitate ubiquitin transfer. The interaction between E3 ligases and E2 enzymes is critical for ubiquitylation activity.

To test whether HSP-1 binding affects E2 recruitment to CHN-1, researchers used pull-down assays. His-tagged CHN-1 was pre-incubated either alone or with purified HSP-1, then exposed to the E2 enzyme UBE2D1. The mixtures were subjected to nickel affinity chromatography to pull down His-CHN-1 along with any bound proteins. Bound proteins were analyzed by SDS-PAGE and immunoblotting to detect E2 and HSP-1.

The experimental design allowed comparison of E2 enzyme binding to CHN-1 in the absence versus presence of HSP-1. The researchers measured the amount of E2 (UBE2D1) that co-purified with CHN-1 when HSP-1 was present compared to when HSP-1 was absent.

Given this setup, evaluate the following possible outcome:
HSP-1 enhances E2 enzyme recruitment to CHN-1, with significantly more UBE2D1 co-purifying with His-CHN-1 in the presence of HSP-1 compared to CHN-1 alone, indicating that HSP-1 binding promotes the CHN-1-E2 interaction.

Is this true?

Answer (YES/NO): NO